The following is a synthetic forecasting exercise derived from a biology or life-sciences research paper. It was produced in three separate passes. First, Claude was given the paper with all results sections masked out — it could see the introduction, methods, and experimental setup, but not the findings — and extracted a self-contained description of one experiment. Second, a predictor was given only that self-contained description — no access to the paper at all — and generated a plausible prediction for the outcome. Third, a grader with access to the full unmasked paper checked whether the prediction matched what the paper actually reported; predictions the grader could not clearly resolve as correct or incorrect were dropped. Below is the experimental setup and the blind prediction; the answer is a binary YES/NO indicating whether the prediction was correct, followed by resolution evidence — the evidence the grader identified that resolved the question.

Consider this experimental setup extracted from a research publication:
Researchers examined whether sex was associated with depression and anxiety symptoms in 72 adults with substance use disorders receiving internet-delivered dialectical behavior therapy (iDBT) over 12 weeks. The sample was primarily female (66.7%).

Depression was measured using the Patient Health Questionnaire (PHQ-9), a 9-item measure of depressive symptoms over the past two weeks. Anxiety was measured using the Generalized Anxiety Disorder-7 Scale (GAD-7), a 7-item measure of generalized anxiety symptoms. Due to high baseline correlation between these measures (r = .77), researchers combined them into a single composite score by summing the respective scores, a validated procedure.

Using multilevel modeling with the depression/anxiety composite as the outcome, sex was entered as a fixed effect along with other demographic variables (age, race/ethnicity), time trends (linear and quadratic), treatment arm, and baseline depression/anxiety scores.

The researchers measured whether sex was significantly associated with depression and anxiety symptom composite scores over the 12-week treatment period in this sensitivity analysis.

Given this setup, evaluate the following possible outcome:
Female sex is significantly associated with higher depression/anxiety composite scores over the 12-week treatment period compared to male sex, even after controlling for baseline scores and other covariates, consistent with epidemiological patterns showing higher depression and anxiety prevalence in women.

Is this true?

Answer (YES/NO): NO